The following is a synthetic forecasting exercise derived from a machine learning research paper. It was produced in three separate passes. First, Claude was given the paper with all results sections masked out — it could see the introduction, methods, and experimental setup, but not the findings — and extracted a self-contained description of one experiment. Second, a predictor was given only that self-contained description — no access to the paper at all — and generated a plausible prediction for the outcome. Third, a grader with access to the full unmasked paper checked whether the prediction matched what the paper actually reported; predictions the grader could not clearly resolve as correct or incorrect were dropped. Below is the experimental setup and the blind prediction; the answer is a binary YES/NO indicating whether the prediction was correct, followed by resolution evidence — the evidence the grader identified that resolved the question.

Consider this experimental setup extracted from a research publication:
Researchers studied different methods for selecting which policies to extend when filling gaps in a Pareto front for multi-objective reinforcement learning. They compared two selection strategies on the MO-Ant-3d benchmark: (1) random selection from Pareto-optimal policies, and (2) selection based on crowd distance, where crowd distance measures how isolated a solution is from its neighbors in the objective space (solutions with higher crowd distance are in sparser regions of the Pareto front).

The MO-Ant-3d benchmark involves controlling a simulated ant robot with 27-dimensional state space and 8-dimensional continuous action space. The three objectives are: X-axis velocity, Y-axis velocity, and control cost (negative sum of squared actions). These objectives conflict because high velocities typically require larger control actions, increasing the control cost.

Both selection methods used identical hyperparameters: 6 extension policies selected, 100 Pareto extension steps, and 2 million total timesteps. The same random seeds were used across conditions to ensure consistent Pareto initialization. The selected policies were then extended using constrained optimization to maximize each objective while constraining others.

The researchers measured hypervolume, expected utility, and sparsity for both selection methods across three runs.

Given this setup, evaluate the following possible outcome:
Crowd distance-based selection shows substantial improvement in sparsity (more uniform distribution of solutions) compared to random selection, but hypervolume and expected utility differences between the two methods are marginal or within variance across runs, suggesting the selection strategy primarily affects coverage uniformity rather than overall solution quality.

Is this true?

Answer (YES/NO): NO